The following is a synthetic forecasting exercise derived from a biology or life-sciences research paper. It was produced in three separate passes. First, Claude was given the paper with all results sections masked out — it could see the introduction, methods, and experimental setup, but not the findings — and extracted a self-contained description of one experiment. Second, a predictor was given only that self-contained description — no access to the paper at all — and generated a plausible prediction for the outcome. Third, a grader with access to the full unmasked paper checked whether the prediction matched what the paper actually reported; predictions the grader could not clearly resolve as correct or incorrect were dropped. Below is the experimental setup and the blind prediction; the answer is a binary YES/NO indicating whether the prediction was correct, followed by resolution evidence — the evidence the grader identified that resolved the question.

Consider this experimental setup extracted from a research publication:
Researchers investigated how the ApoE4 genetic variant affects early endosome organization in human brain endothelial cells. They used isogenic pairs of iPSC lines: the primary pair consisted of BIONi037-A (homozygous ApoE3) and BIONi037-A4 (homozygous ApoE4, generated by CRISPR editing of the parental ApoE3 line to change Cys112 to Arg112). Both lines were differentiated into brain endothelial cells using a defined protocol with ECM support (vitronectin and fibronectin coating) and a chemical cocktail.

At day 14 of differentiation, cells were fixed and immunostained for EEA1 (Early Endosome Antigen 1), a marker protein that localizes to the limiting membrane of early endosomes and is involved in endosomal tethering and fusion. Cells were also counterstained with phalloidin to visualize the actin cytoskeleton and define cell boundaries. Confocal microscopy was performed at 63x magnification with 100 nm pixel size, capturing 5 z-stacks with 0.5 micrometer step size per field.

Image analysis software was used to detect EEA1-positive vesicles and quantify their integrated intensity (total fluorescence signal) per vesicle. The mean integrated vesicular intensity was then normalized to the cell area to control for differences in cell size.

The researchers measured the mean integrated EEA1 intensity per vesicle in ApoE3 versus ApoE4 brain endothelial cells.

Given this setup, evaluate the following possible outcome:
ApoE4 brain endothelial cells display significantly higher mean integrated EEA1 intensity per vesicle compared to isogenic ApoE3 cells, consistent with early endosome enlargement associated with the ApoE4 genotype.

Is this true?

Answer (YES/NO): YES